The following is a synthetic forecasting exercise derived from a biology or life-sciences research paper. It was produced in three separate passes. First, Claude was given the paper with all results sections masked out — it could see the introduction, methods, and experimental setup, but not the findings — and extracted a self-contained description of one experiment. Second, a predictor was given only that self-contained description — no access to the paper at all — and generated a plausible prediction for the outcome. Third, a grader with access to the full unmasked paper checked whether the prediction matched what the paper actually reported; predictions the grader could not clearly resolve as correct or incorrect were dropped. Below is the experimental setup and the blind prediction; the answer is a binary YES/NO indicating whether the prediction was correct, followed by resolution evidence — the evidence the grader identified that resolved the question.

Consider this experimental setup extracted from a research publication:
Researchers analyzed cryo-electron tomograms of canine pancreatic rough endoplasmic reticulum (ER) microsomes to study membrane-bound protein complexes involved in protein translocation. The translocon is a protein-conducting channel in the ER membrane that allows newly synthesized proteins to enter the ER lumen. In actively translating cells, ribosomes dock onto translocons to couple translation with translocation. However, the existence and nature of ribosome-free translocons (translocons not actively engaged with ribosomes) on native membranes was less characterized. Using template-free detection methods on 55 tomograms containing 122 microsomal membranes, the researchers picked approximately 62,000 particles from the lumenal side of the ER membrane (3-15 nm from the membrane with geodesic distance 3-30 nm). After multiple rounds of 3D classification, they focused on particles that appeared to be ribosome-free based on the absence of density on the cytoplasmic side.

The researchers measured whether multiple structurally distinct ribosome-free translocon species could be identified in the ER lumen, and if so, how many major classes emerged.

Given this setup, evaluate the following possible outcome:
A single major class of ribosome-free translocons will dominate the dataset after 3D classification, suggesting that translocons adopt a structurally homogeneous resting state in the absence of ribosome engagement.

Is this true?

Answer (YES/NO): NO